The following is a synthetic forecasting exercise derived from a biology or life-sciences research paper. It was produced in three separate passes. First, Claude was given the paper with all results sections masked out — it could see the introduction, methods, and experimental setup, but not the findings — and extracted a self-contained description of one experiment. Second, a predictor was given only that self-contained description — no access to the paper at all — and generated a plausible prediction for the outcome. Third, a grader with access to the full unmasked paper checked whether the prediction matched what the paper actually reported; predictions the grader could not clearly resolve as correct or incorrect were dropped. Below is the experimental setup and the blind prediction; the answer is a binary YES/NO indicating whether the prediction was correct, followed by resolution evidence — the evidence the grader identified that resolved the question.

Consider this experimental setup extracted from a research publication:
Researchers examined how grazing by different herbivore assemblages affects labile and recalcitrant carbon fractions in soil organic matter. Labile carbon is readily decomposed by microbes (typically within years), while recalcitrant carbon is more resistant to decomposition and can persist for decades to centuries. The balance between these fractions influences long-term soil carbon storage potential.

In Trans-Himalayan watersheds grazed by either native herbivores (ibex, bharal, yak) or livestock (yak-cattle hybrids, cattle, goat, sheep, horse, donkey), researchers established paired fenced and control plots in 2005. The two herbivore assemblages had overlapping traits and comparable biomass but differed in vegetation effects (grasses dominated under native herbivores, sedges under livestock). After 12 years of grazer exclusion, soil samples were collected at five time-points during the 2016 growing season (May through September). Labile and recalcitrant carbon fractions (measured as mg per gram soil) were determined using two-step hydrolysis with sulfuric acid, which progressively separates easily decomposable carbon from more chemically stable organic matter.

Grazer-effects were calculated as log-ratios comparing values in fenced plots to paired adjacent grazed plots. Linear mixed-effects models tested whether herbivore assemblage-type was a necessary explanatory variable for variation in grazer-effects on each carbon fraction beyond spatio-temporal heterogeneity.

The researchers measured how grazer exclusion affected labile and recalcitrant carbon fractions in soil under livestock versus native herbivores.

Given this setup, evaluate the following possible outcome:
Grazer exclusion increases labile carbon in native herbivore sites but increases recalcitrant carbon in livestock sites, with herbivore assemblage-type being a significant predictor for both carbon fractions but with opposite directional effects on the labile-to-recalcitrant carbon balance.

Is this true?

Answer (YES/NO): NO